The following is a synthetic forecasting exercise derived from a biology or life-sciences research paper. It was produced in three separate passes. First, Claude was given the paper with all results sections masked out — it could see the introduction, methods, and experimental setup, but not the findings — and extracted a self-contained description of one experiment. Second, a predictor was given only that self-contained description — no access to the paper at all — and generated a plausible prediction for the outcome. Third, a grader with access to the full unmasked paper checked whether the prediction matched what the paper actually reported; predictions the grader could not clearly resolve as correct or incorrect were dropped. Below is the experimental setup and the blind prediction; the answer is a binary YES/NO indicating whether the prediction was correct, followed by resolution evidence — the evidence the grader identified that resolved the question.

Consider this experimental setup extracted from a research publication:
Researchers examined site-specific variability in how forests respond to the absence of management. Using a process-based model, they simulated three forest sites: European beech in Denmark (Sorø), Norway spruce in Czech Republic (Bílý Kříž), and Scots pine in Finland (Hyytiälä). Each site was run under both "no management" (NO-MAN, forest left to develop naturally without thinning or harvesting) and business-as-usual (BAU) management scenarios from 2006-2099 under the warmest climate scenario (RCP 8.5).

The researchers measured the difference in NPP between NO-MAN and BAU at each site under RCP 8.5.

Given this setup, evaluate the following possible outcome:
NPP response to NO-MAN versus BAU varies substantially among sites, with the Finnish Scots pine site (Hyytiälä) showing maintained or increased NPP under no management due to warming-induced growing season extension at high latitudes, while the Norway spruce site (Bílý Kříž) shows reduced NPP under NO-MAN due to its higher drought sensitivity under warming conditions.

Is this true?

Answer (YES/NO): YES